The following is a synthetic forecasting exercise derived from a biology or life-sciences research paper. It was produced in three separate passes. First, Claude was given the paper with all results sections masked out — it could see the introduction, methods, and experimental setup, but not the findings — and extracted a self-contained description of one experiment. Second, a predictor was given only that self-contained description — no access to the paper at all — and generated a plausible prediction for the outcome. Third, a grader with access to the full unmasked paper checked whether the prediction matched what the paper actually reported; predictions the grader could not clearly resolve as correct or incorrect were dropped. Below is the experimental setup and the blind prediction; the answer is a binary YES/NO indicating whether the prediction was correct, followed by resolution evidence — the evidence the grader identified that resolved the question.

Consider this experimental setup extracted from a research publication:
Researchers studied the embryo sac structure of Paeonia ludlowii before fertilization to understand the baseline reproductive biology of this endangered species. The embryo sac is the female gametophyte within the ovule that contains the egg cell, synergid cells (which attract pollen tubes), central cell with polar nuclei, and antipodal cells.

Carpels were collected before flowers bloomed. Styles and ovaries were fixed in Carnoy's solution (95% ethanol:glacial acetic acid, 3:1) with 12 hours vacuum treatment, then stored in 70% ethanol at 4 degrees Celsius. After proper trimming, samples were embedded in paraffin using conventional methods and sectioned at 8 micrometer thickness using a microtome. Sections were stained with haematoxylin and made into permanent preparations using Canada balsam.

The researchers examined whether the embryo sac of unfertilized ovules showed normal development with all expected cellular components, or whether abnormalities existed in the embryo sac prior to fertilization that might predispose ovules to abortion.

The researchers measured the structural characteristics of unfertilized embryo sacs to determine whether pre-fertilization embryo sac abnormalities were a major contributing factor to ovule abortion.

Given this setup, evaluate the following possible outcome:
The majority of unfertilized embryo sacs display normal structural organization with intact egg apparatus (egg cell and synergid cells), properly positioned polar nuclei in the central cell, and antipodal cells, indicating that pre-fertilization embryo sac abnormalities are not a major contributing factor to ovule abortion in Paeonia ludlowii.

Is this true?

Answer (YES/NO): YES